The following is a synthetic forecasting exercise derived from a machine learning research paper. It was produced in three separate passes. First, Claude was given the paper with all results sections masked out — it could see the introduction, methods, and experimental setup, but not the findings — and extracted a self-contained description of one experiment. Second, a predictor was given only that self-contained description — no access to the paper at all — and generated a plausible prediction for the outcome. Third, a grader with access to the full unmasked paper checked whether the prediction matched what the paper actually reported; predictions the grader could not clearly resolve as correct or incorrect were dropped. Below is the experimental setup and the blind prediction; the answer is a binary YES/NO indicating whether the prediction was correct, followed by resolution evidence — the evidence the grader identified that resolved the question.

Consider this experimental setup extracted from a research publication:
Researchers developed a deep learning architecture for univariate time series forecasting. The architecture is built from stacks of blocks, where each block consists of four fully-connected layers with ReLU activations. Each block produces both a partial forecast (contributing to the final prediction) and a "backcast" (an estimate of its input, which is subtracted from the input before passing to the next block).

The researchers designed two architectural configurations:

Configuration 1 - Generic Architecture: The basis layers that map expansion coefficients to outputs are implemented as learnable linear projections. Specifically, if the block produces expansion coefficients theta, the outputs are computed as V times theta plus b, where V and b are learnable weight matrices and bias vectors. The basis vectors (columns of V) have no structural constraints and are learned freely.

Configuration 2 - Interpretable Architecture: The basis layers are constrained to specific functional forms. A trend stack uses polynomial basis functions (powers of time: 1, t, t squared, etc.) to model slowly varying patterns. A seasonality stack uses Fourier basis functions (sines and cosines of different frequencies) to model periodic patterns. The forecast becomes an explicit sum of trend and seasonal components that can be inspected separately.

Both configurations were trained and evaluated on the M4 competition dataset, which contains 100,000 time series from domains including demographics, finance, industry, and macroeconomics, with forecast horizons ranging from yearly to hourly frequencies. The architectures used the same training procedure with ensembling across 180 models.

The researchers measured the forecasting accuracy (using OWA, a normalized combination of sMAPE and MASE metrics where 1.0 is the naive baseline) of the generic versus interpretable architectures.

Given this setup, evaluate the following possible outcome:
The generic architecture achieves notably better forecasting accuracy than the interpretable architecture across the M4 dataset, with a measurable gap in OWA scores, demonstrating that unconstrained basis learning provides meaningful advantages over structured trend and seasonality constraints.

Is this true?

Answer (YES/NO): NO